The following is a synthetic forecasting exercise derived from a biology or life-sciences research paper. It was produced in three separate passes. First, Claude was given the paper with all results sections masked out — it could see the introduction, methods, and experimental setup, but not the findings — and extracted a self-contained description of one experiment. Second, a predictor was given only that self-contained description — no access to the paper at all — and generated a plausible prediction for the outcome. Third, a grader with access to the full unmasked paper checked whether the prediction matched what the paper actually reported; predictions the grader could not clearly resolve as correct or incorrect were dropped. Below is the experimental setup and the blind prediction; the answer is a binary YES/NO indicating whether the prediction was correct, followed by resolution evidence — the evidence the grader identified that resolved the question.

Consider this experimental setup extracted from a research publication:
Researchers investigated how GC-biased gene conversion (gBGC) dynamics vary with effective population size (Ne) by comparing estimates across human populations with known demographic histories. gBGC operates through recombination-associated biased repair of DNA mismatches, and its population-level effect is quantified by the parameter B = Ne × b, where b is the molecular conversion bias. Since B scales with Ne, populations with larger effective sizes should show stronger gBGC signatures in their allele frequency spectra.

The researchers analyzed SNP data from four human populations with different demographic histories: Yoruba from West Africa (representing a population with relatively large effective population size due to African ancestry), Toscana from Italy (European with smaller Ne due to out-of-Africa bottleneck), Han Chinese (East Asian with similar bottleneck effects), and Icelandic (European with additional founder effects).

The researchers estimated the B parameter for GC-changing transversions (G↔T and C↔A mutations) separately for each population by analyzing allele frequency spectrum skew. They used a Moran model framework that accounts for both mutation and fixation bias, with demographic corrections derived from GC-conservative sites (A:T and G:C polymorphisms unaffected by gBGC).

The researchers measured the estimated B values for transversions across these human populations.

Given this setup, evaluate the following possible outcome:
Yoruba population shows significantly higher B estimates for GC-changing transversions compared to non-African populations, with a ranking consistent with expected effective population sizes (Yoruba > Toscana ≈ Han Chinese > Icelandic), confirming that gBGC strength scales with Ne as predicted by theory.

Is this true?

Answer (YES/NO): NO